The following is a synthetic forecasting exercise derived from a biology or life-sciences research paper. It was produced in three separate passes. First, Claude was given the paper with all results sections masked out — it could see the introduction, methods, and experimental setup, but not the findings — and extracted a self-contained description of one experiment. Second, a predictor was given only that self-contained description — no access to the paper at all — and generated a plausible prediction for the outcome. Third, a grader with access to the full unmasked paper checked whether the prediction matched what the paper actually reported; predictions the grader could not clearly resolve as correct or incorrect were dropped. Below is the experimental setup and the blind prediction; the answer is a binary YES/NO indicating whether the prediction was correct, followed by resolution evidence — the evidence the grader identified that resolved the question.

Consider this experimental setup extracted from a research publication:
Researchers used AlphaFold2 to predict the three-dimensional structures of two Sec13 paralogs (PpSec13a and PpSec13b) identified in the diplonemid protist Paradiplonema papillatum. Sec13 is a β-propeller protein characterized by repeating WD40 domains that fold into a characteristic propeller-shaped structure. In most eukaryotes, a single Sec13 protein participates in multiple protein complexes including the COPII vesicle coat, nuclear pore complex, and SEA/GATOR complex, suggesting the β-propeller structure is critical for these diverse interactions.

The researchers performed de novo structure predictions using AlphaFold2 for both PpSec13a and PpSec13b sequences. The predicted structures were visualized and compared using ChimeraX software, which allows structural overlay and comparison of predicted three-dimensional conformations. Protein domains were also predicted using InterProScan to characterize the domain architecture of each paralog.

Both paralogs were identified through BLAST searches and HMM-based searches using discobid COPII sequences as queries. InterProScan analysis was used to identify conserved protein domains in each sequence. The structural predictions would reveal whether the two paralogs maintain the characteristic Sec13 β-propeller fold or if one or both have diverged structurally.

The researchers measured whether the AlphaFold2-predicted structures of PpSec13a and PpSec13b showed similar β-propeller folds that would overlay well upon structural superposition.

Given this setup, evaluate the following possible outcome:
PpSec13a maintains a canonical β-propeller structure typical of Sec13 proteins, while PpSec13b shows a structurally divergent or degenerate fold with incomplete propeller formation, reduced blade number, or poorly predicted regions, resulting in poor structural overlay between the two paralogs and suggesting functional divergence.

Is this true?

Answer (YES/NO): NO